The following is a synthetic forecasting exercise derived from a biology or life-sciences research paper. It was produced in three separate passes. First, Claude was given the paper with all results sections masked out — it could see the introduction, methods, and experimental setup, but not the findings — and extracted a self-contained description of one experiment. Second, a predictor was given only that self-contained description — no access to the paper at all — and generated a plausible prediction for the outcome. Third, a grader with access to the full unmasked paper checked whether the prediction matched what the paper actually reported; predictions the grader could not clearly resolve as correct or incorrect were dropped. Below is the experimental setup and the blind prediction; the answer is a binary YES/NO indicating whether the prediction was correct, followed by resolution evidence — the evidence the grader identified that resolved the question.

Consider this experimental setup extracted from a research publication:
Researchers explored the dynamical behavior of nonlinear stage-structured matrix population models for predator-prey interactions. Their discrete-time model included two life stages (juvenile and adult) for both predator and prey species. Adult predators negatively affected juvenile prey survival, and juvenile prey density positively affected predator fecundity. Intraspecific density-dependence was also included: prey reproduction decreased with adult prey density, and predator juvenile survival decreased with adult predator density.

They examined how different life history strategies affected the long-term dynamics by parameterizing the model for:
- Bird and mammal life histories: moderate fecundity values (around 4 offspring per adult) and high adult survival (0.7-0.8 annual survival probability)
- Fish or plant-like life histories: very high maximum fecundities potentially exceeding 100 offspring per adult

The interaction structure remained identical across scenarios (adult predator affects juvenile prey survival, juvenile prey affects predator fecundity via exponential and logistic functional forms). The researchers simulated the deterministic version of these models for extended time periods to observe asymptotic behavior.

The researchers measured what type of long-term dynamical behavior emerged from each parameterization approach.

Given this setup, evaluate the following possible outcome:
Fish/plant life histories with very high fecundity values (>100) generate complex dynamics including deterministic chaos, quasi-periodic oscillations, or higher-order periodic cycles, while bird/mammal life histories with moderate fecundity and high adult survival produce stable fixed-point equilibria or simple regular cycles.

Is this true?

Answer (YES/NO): YES